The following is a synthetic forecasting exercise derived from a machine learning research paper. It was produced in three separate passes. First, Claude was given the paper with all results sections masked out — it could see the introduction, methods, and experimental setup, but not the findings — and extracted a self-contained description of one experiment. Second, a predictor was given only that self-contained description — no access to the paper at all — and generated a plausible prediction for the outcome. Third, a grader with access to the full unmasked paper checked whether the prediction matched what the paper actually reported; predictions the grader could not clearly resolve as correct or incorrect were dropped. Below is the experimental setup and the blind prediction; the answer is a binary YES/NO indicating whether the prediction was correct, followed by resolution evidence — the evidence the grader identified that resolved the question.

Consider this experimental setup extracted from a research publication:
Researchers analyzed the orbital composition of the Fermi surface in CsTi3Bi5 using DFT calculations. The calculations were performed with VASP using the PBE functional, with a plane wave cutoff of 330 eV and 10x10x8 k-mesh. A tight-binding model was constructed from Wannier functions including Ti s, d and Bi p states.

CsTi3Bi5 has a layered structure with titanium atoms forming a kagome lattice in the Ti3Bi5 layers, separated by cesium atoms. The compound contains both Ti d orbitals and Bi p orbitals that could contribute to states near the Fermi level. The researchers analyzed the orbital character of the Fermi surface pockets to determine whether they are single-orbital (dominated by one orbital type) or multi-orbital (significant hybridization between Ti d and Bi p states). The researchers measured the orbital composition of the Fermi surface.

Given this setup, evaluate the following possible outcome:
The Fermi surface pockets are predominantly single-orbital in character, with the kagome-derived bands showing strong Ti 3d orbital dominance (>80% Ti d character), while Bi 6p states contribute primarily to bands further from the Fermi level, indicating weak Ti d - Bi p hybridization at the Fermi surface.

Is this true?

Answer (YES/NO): NO